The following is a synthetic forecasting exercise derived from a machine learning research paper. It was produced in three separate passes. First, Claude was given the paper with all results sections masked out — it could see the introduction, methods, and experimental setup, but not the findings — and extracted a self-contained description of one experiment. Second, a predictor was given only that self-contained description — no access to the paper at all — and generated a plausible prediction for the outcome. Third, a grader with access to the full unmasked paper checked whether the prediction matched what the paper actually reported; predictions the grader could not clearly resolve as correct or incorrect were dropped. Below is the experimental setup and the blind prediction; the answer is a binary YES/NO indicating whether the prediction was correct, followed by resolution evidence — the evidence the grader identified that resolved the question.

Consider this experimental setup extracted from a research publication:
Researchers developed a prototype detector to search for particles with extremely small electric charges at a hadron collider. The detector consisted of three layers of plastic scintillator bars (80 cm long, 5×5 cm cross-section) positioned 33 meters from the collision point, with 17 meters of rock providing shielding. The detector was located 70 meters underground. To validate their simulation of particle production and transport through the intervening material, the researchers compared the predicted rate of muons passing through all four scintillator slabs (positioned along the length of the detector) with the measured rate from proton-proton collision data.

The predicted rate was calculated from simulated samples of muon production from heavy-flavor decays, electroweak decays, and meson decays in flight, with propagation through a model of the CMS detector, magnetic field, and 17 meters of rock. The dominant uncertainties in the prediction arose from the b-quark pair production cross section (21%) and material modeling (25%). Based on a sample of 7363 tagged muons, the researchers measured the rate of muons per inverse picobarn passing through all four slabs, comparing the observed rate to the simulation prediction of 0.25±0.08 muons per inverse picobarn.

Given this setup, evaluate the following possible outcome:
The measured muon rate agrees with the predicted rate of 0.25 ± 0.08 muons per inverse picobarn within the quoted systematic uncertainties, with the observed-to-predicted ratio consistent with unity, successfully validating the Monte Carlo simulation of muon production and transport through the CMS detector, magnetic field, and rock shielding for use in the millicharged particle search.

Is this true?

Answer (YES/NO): YES